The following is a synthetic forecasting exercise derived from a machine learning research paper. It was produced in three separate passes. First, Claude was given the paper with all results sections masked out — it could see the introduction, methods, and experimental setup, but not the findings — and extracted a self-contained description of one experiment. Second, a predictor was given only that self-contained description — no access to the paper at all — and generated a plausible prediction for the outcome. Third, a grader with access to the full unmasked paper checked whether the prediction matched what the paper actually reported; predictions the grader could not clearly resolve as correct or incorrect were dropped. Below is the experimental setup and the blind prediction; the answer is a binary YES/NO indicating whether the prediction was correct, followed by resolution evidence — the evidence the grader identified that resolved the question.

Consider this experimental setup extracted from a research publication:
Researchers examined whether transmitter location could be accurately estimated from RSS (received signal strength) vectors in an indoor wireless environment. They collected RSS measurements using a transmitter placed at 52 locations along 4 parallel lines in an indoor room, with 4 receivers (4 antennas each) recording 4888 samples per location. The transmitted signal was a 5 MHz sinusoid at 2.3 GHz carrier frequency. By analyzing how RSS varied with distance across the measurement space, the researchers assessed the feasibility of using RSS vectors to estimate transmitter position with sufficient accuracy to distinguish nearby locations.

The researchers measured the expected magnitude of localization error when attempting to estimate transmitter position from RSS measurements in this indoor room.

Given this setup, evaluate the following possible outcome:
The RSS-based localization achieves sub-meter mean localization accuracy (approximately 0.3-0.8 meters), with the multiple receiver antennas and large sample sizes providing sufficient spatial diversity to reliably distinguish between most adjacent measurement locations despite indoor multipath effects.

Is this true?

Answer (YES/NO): NO